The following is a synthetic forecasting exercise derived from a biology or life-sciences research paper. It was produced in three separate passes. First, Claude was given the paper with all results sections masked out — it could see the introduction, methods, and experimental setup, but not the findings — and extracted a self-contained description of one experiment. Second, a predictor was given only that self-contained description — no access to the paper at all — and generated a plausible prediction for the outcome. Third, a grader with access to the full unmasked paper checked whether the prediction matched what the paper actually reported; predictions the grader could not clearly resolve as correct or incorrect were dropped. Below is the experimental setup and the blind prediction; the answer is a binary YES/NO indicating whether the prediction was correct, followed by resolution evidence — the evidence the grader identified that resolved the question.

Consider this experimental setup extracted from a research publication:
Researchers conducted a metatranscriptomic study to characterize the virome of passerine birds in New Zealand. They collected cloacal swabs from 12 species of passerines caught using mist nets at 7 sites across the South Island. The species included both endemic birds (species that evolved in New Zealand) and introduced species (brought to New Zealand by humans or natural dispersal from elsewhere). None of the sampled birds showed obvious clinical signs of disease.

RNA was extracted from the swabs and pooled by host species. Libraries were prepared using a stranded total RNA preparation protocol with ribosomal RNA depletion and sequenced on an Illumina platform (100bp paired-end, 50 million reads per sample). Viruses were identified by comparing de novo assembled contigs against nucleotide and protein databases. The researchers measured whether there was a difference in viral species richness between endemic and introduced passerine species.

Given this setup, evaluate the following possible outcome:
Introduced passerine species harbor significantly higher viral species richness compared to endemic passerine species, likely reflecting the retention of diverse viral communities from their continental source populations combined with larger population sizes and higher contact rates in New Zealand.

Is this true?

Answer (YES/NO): NO